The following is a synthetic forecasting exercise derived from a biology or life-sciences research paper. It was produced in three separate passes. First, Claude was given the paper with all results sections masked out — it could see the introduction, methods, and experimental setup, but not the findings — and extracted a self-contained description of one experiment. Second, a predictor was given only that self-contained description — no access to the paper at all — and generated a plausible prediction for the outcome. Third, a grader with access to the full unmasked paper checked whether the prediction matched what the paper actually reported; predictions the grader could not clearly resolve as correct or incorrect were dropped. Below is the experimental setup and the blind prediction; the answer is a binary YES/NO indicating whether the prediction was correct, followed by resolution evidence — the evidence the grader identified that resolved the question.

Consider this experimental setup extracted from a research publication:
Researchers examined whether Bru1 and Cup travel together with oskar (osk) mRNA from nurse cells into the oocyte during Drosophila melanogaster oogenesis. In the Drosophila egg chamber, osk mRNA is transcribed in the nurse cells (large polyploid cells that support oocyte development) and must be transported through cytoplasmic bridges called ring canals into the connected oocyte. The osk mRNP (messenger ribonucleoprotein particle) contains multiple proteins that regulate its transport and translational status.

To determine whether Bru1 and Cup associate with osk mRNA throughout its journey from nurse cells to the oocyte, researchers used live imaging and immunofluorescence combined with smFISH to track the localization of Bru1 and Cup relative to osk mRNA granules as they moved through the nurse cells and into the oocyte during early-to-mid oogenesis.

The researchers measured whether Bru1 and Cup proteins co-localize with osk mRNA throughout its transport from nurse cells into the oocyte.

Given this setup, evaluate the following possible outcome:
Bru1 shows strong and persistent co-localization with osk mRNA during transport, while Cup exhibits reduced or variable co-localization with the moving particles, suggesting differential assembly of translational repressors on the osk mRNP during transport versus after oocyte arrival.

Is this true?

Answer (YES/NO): NO